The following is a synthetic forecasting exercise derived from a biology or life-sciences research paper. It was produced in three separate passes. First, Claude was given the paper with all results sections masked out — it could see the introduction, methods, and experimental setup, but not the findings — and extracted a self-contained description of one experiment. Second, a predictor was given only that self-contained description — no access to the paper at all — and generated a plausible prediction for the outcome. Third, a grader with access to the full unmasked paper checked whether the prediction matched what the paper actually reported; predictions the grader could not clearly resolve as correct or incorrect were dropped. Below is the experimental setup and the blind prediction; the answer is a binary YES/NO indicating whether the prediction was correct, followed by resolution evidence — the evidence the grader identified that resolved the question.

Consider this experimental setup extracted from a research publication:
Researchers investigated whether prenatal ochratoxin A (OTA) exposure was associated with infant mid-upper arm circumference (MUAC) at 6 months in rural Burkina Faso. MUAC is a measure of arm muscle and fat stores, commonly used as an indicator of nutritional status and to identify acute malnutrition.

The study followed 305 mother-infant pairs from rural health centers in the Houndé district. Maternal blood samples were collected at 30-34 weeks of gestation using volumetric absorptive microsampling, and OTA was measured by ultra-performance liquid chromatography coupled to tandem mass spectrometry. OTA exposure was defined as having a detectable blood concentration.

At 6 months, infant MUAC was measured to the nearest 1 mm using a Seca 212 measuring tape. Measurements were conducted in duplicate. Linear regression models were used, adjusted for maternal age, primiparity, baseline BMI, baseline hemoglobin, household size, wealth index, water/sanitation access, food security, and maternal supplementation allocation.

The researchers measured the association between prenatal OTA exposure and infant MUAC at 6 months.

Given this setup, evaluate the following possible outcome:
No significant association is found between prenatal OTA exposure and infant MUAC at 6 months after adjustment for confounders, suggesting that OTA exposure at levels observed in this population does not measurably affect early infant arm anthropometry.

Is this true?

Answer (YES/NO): YES